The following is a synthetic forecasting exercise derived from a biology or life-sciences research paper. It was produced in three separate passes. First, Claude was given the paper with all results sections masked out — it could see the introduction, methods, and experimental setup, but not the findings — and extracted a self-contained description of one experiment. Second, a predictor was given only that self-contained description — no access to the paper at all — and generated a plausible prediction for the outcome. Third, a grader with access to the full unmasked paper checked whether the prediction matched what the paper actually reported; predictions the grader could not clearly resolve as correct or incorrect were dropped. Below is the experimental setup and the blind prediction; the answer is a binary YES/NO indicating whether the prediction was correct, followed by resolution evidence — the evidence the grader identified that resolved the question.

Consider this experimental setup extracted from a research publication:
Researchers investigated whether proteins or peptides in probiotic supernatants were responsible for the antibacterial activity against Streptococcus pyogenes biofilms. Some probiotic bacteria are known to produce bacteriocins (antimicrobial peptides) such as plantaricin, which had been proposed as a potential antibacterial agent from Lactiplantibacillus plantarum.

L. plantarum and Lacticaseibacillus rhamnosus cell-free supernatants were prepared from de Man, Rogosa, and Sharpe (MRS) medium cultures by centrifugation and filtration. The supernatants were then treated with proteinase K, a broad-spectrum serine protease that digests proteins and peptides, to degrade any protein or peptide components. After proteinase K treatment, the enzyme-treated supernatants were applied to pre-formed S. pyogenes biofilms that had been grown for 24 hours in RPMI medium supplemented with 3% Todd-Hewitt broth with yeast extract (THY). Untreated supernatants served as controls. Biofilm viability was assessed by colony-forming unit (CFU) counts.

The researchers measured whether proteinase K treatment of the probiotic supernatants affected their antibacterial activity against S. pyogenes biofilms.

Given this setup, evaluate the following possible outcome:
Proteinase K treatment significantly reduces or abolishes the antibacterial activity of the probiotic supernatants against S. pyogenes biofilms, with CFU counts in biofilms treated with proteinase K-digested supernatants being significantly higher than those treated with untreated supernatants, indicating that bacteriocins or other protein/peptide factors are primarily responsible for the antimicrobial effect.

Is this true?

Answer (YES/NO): NO